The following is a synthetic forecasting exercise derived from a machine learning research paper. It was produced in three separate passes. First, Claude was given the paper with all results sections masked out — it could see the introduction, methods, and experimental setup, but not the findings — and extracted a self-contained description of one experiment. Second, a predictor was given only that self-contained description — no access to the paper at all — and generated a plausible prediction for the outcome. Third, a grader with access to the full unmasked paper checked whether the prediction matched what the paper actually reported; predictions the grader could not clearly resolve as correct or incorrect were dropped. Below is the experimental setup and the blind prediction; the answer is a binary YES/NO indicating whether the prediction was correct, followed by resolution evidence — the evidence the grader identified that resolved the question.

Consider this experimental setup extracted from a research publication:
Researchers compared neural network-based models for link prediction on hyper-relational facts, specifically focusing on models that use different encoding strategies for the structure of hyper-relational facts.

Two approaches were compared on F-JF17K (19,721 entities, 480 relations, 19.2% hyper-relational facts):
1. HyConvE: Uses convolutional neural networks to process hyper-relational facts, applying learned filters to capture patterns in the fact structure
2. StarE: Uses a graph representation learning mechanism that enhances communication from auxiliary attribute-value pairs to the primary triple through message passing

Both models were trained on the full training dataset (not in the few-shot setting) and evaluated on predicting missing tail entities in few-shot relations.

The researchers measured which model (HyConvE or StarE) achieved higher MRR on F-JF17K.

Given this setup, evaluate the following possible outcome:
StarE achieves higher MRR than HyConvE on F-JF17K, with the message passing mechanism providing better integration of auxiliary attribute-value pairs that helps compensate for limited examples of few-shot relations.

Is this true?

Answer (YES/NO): NO